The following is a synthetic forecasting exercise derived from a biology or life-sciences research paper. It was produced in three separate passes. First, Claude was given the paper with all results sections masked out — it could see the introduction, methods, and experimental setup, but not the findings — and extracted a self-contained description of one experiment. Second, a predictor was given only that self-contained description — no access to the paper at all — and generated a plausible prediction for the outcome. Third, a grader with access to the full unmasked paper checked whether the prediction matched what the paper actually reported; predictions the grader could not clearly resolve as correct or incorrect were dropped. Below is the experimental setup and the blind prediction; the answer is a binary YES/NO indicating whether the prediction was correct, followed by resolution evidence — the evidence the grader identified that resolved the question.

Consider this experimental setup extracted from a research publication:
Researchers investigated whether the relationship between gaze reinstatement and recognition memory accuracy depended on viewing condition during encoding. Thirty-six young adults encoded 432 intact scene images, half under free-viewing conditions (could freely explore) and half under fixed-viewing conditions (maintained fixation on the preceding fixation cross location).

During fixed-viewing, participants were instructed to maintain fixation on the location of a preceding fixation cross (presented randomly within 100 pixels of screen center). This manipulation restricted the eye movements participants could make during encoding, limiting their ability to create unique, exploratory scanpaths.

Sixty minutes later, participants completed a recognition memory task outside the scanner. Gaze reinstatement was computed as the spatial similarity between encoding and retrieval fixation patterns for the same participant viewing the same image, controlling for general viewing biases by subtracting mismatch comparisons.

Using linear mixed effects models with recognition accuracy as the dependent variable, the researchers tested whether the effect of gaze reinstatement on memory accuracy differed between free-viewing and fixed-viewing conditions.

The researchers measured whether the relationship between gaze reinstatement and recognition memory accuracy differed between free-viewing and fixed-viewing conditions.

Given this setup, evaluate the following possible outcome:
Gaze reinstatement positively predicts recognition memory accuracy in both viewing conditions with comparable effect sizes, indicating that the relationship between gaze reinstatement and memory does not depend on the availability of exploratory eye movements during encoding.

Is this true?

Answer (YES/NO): NO